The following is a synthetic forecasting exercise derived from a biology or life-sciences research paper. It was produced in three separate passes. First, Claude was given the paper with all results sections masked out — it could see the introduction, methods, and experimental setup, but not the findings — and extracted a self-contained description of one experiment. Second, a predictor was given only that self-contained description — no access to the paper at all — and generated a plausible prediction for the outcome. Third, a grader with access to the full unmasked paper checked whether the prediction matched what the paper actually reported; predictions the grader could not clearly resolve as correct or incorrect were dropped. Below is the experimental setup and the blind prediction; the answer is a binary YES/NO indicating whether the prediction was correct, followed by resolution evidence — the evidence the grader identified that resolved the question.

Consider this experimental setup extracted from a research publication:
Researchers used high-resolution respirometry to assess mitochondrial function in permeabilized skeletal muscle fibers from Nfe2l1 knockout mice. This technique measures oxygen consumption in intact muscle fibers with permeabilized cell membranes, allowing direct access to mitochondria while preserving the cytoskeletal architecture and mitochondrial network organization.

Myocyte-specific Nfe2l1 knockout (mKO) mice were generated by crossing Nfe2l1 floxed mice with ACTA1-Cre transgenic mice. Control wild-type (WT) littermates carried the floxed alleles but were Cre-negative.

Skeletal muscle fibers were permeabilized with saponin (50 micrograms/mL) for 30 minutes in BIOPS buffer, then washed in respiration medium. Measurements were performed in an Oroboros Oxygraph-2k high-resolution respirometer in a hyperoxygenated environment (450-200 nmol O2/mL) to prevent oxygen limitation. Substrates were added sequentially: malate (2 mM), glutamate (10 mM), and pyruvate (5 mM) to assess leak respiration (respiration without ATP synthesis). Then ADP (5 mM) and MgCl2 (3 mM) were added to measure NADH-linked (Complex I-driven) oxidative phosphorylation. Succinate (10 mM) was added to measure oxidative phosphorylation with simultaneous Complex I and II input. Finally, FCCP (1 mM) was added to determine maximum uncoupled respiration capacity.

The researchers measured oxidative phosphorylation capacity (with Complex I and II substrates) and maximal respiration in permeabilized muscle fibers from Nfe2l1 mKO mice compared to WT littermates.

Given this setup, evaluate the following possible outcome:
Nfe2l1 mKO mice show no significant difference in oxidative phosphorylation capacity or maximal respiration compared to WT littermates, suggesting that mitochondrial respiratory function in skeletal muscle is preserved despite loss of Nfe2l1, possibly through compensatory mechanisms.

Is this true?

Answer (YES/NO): NO